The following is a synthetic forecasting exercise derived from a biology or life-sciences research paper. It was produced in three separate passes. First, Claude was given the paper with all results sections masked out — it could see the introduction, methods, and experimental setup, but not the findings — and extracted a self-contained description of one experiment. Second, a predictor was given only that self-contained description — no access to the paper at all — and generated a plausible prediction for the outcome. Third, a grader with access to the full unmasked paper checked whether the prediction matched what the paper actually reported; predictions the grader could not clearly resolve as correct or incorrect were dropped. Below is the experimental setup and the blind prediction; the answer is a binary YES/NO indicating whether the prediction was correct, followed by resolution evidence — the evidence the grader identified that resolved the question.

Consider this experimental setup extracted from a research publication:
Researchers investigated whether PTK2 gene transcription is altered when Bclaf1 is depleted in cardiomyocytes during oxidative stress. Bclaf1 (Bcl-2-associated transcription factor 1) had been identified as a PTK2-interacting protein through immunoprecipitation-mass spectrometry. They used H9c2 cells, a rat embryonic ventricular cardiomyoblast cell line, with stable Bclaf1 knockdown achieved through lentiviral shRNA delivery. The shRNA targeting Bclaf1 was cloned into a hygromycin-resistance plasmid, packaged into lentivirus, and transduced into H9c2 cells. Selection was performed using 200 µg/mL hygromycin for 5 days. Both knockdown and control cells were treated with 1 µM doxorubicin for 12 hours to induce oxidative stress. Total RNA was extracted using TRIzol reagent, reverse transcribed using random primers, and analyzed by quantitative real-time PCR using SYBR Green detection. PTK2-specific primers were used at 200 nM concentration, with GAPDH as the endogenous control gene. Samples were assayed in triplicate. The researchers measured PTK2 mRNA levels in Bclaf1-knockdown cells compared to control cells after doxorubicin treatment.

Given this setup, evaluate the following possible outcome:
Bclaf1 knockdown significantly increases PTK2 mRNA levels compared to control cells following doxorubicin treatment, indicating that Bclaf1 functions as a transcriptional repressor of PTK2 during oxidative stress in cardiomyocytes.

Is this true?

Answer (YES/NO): NO